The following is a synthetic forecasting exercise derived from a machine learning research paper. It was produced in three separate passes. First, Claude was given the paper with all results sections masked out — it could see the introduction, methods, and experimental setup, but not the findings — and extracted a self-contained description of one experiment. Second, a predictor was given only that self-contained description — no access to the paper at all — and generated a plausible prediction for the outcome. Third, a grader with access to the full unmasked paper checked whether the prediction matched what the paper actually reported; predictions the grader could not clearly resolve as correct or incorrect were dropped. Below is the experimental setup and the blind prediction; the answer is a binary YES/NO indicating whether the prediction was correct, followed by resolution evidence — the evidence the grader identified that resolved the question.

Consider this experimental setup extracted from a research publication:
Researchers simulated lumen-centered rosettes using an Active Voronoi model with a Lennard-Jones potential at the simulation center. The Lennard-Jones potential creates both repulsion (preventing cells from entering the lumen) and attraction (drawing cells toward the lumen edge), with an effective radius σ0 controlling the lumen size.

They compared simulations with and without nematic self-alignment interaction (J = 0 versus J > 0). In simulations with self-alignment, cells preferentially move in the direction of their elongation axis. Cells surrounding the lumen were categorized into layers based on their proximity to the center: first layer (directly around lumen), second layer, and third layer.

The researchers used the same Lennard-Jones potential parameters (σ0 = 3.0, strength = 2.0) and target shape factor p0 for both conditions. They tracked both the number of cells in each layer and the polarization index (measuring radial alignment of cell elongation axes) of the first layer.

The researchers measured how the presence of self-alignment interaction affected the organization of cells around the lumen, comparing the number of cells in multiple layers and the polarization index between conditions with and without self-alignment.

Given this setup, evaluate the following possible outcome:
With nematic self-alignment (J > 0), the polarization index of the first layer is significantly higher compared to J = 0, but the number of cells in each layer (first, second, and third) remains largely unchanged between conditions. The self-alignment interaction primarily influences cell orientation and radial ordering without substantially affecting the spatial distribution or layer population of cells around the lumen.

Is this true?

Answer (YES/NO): NO